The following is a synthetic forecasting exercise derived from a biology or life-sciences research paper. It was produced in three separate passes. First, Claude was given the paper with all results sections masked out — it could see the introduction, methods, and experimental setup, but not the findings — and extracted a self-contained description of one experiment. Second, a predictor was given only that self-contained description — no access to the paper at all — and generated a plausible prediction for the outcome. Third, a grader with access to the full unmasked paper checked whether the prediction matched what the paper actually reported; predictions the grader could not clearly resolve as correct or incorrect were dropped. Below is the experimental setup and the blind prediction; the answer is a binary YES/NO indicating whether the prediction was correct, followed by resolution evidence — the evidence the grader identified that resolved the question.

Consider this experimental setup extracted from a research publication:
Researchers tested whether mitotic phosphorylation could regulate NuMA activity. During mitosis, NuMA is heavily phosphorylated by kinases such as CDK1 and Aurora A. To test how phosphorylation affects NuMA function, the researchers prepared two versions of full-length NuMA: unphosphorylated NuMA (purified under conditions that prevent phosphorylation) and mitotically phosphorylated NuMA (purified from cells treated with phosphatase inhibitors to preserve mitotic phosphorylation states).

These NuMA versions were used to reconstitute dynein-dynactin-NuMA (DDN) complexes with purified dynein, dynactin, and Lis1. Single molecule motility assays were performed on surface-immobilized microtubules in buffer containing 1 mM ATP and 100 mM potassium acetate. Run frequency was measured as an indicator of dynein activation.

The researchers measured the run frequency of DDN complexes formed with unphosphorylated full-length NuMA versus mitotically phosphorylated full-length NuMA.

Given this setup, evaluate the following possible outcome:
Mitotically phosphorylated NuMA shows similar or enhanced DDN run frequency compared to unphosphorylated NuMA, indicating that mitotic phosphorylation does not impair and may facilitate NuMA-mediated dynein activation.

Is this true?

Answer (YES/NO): YES